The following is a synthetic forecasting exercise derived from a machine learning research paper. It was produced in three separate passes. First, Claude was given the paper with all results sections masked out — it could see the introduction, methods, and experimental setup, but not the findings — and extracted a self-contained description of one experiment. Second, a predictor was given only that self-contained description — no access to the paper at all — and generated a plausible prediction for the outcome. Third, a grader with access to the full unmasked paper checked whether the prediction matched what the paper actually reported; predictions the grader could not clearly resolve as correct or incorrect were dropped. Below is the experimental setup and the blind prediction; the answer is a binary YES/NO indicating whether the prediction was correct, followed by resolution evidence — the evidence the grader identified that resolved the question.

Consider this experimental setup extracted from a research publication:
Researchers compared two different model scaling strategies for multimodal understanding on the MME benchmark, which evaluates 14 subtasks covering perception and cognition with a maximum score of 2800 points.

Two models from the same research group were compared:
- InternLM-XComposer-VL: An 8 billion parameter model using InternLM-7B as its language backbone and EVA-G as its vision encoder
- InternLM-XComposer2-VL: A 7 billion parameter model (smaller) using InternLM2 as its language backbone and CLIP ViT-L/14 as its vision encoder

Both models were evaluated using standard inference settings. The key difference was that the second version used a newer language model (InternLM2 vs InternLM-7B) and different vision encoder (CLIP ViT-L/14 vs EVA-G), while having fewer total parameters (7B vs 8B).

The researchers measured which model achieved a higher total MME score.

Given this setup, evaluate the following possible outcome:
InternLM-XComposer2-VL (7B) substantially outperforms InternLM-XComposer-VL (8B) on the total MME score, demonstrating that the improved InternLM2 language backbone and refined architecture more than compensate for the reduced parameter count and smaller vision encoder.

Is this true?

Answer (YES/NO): YES